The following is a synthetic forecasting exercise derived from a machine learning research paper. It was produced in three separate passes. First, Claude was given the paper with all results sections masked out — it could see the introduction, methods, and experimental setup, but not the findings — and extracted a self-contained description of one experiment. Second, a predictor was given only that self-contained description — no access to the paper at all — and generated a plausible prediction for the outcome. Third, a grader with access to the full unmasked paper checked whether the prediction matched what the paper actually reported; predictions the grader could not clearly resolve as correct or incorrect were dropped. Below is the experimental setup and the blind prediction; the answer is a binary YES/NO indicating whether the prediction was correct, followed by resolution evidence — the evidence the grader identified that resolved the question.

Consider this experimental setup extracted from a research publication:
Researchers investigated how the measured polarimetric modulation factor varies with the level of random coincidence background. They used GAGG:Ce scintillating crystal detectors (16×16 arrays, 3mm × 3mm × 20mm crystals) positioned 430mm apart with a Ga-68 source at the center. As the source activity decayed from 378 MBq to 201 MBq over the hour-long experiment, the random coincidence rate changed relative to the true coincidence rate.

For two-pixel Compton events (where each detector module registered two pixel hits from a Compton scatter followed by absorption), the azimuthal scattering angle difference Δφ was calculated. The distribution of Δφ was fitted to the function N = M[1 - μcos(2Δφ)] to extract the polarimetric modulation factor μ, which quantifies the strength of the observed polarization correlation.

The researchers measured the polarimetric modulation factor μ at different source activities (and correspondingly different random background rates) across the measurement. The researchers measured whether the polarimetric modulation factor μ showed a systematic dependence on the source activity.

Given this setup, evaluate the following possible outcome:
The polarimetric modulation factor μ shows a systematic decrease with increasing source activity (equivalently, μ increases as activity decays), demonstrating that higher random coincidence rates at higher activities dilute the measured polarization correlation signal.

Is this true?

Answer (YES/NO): YES